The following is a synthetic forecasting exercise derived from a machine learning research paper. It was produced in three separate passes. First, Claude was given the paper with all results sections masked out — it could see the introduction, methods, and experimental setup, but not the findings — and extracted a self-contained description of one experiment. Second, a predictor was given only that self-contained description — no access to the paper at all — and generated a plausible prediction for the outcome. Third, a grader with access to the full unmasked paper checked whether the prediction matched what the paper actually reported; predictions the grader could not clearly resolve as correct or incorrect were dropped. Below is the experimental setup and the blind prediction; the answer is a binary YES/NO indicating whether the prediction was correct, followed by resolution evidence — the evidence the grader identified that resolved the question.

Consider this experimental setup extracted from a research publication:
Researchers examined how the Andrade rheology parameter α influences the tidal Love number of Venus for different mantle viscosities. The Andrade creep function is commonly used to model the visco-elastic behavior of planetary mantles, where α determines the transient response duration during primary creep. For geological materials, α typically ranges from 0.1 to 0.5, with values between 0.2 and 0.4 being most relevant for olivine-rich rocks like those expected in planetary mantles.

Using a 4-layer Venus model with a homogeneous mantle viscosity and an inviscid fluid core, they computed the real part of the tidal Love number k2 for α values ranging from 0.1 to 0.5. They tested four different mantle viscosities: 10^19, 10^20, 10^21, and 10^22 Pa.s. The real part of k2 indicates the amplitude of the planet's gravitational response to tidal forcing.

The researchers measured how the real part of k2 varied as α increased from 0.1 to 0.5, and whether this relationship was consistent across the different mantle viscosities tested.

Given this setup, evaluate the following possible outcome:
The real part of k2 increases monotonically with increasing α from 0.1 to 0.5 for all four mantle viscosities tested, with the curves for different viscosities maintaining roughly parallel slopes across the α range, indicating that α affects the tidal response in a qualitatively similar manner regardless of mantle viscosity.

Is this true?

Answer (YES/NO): NO